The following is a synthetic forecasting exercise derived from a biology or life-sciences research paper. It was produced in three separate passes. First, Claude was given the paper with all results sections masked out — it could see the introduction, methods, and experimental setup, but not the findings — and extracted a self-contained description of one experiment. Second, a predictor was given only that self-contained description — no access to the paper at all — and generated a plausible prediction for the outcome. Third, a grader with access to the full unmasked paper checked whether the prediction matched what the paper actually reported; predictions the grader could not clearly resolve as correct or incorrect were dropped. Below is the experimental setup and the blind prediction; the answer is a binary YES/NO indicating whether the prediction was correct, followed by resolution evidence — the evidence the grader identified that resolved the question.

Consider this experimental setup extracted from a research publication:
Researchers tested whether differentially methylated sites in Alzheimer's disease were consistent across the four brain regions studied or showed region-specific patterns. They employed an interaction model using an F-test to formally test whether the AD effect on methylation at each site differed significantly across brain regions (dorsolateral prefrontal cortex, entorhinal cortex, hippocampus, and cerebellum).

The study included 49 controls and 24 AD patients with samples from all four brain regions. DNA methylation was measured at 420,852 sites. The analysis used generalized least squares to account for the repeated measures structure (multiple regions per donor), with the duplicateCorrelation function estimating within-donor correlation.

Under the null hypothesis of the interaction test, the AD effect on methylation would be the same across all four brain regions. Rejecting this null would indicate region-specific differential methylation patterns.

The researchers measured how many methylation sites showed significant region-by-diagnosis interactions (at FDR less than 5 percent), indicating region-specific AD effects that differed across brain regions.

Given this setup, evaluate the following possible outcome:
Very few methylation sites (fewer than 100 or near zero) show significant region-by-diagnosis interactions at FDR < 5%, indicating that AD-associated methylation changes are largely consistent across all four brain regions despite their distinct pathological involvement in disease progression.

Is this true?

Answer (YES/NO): NO